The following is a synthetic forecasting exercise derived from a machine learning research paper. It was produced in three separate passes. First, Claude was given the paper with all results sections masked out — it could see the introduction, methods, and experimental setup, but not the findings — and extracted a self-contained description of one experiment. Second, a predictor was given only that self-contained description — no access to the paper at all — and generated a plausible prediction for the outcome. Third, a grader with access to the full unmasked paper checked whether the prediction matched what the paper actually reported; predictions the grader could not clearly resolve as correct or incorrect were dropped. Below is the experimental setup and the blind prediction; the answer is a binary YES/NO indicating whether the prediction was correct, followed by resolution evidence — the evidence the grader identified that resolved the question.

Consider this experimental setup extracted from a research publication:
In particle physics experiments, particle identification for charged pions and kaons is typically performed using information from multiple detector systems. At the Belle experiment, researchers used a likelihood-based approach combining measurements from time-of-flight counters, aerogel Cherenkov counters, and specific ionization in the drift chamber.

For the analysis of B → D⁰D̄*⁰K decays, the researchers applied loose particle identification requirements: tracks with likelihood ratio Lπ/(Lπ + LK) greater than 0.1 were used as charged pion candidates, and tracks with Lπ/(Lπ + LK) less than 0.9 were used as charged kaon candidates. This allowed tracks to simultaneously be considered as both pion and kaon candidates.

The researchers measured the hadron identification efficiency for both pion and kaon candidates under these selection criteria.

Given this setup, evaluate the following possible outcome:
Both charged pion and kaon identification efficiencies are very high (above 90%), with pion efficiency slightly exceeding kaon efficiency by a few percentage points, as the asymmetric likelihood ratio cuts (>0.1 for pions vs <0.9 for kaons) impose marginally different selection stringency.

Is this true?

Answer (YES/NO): NO